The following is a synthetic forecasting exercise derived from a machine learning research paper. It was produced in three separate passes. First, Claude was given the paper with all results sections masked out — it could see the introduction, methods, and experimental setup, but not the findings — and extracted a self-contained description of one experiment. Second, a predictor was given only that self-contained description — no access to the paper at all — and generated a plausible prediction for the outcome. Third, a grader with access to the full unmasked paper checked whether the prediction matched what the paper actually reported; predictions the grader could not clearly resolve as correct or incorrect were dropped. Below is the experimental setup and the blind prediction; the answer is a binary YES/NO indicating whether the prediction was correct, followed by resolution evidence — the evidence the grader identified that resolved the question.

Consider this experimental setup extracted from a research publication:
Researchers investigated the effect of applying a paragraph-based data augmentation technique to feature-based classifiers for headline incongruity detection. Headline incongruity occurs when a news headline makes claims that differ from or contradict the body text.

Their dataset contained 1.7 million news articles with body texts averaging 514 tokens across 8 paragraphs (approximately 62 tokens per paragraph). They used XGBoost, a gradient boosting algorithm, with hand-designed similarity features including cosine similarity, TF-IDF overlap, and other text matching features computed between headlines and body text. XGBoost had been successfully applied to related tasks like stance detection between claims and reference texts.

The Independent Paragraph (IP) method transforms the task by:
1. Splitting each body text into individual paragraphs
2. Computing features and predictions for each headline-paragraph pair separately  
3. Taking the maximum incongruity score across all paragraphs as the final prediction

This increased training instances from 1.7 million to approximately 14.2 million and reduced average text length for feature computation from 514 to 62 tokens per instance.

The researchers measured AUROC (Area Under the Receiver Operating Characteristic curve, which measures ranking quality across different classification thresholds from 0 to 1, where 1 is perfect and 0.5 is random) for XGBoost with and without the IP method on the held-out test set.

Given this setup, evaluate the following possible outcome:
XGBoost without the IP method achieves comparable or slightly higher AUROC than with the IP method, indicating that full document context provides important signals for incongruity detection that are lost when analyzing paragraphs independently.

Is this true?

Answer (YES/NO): NO